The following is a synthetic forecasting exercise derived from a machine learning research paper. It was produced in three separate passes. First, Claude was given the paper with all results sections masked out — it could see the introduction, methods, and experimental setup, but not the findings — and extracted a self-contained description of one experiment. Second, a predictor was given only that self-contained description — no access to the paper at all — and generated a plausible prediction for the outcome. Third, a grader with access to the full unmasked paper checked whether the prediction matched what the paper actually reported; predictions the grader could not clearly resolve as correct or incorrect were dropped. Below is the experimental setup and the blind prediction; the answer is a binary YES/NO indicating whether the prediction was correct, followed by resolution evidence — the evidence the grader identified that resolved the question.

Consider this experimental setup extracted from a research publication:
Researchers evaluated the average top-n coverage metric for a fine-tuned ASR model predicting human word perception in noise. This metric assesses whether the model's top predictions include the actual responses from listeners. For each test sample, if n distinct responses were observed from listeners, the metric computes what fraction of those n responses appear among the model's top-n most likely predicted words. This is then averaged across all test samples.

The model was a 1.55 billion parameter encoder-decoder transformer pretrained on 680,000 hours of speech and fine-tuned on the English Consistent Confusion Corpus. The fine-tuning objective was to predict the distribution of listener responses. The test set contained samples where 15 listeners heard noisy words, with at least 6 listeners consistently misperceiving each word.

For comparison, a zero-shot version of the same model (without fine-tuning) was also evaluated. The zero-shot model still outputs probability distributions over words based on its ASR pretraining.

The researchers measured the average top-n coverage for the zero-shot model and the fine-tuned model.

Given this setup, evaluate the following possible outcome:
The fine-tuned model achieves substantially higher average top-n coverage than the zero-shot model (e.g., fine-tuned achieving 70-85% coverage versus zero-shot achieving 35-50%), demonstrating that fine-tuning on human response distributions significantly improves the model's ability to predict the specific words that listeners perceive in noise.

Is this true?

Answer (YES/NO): NO